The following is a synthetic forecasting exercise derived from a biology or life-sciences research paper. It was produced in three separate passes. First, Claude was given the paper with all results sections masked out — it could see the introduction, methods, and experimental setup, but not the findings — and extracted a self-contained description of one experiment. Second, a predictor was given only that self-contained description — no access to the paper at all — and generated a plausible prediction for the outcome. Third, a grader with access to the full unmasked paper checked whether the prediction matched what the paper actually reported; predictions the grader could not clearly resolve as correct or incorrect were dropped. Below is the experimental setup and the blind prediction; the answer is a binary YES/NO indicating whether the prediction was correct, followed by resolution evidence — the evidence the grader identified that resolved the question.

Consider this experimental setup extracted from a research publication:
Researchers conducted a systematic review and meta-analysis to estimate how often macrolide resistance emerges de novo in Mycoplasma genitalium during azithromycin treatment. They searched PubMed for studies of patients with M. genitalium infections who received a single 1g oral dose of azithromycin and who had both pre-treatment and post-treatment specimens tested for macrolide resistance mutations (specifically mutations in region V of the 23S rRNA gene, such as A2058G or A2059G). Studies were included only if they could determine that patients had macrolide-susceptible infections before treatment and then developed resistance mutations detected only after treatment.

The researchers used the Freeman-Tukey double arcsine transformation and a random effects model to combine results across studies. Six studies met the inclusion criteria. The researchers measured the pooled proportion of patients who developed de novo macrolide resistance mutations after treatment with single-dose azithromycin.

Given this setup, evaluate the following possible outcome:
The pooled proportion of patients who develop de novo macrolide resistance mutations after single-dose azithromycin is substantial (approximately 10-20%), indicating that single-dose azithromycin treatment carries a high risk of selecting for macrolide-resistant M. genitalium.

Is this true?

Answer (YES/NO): YES